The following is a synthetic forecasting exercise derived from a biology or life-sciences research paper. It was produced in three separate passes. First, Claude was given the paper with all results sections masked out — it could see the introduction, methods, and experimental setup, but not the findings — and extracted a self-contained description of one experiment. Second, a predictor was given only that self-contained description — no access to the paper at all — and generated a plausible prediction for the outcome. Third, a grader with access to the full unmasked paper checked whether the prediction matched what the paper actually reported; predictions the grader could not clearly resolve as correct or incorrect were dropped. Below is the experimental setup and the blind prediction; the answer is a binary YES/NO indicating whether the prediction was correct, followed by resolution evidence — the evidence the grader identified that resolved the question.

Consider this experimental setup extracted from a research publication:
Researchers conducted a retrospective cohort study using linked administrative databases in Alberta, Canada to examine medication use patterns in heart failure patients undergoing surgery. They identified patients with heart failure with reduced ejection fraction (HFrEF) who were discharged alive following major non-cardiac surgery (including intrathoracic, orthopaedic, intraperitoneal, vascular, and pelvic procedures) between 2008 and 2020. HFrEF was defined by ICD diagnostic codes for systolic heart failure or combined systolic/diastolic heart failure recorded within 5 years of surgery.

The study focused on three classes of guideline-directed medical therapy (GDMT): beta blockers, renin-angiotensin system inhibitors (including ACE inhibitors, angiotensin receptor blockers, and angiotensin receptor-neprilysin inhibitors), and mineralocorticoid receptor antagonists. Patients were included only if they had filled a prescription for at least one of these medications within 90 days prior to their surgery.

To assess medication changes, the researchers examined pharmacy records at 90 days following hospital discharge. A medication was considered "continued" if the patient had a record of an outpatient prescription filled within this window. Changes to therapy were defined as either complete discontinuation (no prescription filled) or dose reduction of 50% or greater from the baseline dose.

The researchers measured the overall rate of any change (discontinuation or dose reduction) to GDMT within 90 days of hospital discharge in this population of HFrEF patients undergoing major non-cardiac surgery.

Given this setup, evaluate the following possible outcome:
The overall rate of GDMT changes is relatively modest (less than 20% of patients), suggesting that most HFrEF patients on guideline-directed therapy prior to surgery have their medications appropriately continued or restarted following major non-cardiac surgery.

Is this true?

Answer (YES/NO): NO